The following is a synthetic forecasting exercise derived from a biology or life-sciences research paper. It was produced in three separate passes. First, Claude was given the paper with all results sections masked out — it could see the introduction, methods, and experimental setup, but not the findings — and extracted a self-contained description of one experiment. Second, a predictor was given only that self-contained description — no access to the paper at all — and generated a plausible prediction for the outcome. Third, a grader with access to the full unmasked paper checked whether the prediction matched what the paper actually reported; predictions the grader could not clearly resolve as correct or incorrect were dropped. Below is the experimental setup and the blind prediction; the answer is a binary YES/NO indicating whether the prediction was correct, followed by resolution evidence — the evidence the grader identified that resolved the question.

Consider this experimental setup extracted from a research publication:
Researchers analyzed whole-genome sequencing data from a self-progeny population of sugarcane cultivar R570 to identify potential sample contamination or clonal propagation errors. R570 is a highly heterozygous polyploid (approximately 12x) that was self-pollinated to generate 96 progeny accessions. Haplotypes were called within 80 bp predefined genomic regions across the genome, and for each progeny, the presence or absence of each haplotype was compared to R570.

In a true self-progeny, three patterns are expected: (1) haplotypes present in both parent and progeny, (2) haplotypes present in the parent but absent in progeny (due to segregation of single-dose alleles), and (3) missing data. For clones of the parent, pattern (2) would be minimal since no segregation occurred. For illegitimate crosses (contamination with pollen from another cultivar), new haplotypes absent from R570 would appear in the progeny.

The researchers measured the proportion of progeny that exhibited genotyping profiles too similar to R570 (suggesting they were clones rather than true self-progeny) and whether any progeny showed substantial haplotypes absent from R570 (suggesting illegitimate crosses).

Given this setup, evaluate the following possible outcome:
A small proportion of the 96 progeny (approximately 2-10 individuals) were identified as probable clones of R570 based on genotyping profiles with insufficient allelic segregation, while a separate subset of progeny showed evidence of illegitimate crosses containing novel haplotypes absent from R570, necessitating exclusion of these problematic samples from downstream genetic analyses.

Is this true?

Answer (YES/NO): NO